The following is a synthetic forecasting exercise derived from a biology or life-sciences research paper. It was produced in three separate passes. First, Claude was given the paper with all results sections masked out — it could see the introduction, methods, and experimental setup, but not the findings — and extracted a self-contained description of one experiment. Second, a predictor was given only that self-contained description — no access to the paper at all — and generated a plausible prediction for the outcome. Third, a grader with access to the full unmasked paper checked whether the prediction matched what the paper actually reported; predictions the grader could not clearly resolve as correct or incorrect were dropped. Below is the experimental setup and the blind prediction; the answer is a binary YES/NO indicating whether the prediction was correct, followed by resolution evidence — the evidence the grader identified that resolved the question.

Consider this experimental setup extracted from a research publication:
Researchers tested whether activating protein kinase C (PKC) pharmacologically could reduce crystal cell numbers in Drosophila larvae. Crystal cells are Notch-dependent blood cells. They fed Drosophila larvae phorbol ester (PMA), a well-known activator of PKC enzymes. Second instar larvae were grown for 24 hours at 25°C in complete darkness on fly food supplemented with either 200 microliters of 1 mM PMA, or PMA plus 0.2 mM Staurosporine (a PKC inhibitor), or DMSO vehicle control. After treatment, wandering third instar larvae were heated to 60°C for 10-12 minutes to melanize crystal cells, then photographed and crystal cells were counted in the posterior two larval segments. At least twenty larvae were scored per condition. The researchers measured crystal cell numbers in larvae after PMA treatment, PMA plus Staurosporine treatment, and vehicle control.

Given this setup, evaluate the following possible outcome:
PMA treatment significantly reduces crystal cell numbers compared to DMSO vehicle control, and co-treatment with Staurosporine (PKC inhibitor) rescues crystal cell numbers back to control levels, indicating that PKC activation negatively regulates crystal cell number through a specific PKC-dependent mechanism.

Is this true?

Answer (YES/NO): NO